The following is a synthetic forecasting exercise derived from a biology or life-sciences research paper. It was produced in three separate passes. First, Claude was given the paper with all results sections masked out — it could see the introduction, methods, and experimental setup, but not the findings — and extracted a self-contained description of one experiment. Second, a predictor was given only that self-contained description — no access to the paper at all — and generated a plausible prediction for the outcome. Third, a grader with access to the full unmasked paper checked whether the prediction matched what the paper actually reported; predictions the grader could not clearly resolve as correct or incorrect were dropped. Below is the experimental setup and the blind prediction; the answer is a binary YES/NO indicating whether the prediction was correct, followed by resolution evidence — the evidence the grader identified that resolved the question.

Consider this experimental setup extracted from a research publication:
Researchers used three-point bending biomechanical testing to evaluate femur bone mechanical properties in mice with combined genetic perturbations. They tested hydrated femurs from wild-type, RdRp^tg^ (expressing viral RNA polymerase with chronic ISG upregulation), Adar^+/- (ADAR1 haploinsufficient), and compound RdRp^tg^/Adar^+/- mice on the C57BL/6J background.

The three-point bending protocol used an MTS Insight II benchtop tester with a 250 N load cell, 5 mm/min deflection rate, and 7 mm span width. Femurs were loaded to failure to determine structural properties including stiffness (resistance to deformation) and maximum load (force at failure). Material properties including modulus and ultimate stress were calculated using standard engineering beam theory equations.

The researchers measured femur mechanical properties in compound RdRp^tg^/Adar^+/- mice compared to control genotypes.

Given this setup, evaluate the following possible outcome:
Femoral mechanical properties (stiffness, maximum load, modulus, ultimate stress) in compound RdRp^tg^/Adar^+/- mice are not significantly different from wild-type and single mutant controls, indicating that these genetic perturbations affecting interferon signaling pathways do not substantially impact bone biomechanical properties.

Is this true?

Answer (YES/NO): NO